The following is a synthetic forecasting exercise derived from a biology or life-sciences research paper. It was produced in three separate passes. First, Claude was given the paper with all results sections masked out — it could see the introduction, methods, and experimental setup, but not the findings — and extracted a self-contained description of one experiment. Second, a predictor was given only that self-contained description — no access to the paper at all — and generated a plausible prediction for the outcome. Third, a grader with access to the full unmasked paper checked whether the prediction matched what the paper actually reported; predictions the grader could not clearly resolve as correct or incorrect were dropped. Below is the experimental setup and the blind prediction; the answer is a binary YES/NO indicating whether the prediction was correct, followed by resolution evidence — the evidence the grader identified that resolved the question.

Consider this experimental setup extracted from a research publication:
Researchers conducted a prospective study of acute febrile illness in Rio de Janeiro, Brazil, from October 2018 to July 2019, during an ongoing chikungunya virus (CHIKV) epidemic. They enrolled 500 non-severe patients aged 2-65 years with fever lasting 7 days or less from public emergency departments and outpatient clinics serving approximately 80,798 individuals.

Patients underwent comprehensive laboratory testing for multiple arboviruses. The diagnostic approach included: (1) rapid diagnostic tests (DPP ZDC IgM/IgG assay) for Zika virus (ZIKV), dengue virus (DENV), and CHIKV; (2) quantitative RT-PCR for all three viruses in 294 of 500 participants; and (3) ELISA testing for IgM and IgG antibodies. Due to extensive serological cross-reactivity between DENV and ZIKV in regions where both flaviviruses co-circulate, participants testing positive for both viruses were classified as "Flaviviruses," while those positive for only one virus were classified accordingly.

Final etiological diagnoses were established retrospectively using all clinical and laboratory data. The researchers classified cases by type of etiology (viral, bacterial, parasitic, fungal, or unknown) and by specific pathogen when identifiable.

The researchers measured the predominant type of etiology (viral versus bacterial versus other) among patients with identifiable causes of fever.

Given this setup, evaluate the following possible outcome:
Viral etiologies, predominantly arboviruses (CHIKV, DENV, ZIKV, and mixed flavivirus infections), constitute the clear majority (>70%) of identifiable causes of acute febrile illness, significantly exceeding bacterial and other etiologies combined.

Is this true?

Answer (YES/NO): YES